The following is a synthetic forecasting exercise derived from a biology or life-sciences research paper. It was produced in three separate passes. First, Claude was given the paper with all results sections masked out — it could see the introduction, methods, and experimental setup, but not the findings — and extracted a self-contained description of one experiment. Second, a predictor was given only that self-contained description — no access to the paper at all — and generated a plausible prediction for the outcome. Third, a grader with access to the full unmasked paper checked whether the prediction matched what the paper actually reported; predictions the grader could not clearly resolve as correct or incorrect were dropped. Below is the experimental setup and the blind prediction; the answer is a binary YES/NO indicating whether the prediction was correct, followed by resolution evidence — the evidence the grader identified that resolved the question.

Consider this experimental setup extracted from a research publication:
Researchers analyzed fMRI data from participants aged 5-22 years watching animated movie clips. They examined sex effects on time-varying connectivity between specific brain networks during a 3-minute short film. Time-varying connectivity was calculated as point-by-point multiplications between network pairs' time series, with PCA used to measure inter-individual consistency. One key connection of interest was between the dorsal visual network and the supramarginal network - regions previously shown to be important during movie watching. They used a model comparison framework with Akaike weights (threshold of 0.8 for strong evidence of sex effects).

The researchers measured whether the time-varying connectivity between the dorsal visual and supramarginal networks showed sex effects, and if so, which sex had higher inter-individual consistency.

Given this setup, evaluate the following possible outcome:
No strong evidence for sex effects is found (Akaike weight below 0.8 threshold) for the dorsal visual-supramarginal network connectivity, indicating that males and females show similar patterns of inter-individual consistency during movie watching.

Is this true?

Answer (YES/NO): NO